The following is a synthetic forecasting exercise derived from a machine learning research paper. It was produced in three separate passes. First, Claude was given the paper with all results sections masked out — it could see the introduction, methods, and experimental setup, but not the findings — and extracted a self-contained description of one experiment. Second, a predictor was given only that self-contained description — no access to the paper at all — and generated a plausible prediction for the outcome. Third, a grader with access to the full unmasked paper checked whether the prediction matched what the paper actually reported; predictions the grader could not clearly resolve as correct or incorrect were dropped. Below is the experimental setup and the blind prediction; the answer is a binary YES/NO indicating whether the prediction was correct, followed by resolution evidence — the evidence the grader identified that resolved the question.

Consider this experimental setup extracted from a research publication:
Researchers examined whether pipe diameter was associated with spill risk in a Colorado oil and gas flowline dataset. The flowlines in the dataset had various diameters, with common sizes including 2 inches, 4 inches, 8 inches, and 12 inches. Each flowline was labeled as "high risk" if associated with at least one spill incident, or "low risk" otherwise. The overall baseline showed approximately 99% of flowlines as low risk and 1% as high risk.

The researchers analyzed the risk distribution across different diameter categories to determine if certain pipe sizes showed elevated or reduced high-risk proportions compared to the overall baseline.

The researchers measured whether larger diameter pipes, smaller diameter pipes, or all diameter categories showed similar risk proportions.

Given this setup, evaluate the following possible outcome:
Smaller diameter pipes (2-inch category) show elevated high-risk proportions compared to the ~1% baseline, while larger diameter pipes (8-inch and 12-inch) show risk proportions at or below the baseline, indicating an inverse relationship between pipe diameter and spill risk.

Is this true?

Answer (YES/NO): NO